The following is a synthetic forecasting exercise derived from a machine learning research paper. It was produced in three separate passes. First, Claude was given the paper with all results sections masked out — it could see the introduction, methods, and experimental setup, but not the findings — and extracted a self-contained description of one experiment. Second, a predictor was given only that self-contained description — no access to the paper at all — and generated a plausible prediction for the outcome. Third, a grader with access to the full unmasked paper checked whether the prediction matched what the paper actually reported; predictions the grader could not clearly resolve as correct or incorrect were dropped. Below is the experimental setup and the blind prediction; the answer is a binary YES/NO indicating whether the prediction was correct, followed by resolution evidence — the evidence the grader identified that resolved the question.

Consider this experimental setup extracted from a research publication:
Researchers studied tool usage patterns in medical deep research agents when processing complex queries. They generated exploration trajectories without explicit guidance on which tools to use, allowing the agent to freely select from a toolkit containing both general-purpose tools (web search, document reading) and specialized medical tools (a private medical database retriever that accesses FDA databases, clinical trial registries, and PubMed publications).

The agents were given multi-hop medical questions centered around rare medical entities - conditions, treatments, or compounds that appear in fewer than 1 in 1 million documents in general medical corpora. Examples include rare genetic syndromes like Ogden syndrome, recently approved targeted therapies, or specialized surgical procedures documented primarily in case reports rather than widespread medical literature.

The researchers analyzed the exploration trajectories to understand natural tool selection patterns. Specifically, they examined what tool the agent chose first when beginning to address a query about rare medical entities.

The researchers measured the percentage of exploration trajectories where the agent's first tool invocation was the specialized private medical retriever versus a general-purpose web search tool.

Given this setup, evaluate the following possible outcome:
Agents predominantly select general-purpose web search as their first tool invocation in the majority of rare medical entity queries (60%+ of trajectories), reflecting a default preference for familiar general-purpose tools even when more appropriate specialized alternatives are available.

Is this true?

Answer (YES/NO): NO